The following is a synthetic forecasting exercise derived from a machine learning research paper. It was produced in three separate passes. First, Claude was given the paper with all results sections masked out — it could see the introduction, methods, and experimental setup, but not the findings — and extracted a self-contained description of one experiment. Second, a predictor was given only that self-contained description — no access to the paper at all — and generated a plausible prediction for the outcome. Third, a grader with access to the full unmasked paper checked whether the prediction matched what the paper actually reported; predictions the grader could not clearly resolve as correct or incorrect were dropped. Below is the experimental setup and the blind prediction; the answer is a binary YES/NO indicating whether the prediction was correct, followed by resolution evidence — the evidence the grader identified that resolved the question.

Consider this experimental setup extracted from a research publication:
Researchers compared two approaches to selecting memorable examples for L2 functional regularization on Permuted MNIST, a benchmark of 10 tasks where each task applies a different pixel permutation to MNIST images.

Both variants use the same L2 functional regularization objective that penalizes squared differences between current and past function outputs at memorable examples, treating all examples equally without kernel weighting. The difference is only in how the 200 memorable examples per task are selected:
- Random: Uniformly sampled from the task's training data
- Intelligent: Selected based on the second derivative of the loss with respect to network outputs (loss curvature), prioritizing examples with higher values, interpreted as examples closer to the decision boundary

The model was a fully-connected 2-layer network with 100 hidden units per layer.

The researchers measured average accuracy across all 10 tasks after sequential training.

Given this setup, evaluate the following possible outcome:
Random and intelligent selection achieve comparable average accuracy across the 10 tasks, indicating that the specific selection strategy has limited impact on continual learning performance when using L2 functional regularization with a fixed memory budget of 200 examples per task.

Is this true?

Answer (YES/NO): NO